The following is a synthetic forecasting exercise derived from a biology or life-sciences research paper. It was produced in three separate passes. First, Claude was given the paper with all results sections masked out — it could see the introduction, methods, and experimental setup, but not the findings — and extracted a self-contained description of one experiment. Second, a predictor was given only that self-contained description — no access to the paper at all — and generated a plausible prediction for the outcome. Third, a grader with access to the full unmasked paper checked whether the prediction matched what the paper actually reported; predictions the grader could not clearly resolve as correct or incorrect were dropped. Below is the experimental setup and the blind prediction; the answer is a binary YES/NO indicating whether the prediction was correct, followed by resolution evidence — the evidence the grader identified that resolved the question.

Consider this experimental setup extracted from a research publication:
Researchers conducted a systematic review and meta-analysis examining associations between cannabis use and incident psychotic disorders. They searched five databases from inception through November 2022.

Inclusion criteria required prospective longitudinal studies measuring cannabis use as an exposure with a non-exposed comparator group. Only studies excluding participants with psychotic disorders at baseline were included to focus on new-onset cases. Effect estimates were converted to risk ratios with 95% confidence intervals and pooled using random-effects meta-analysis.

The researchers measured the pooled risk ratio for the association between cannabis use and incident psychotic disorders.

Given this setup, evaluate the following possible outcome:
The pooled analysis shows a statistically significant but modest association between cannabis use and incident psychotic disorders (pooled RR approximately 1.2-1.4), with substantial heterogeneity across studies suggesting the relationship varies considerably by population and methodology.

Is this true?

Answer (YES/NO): NO